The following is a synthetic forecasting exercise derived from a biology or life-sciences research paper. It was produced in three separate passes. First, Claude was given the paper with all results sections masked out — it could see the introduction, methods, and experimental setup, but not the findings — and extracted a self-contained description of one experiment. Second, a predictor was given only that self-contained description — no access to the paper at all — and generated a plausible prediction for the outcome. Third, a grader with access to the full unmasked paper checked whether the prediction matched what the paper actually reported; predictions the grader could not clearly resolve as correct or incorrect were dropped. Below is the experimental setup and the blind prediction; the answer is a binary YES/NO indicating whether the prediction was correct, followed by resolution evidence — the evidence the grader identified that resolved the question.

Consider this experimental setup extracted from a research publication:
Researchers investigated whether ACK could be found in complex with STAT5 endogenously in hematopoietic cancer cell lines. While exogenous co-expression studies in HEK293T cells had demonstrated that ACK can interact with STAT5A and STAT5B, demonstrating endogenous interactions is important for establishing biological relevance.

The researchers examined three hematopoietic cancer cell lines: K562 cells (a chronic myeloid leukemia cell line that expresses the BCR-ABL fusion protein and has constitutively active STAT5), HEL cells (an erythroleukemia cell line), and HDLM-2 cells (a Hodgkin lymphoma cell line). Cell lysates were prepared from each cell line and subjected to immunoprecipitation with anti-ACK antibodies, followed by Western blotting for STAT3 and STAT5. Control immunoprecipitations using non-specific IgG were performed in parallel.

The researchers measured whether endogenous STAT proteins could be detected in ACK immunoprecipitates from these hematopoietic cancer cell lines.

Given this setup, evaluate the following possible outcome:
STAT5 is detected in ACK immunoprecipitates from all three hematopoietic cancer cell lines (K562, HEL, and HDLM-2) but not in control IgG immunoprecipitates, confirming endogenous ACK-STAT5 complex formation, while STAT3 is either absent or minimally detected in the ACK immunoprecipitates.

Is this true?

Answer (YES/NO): NO